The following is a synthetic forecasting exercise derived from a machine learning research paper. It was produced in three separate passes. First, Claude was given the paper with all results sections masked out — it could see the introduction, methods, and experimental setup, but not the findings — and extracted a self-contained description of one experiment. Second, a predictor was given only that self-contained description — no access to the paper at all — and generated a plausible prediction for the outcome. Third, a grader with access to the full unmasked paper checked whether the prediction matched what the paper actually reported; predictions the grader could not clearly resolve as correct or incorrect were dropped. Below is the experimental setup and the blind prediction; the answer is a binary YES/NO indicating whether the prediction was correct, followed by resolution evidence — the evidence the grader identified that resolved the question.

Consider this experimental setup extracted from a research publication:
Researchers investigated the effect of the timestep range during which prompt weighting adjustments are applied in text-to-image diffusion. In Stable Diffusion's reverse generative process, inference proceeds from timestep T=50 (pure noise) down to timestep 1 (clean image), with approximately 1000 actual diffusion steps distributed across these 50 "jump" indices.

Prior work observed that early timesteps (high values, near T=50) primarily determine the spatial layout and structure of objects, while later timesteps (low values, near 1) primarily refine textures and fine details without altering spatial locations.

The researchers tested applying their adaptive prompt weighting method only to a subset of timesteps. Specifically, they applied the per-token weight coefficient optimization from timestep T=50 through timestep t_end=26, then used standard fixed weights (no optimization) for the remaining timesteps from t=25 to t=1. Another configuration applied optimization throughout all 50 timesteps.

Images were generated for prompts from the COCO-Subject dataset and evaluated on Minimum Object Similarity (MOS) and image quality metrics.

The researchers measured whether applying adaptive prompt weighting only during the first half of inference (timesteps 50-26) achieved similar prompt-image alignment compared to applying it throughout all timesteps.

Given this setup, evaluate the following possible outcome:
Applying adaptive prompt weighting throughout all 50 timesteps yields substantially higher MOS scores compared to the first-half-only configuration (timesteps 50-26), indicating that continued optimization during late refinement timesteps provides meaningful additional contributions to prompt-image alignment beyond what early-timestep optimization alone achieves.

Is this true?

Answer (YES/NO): NO